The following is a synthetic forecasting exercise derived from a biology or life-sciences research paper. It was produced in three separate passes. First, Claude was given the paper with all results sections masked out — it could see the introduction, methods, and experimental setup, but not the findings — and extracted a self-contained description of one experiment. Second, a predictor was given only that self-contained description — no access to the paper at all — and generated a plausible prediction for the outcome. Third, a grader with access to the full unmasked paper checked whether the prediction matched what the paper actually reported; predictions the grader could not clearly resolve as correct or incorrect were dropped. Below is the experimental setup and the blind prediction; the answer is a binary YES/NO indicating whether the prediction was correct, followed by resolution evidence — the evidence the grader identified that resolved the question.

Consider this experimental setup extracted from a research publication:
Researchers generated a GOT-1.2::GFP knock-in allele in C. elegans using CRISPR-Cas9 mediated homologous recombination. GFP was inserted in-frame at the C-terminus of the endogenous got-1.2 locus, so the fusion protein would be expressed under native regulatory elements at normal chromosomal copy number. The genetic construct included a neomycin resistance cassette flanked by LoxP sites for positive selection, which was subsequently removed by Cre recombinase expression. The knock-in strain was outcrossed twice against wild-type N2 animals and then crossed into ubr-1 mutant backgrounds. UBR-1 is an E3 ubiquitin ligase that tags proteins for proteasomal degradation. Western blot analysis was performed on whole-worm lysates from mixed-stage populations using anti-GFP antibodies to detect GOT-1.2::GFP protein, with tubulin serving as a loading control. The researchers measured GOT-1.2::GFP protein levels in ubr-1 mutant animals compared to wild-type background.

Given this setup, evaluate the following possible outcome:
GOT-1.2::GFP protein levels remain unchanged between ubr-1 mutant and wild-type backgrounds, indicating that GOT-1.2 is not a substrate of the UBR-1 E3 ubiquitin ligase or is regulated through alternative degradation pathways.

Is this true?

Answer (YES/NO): YES